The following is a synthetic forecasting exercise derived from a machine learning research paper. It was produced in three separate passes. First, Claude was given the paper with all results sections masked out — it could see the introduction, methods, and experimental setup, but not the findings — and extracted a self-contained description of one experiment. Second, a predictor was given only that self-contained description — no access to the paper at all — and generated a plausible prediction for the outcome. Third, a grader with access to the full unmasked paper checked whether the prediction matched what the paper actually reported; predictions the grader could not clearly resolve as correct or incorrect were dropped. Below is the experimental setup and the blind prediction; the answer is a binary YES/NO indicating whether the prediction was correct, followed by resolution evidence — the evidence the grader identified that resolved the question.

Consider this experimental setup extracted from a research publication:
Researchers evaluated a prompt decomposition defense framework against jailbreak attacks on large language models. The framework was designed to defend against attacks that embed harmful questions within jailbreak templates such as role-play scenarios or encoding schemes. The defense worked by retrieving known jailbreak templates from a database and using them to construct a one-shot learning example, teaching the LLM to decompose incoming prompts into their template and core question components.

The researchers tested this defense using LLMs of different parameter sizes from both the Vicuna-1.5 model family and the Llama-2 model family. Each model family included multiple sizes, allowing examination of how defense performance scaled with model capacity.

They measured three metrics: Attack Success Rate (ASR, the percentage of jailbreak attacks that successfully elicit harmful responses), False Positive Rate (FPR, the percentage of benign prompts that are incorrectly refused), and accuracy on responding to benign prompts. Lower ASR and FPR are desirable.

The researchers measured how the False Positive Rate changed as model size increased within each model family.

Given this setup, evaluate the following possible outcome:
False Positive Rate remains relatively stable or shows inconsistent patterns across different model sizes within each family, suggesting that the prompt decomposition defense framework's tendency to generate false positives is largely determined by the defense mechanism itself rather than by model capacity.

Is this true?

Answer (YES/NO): NO